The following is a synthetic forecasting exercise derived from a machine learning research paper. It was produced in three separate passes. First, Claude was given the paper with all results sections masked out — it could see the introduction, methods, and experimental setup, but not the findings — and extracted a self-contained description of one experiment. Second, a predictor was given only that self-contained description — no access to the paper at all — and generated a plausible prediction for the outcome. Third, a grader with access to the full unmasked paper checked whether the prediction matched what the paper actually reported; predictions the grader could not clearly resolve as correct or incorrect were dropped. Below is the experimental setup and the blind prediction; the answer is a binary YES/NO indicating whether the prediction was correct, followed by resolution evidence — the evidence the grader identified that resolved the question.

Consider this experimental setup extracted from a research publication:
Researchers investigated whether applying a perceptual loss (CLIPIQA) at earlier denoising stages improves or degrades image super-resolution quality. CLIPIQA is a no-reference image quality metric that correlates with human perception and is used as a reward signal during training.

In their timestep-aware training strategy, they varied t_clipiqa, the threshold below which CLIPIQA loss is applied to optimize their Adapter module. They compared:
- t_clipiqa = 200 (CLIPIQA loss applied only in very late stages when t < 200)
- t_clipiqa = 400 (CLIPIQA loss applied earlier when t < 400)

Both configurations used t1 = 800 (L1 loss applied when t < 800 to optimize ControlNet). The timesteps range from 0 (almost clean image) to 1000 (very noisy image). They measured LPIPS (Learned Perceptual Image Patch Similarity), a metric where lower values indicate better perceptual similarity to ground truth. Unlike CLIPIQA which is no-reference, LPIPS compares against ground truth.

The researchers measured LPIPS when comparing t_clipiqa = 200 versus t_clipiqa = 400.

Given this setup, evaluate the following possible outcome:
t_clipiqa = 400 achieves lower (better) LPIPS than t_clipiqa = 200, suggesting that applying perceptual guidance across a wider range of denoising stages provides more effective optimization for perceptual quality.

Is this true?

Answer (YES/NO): NO